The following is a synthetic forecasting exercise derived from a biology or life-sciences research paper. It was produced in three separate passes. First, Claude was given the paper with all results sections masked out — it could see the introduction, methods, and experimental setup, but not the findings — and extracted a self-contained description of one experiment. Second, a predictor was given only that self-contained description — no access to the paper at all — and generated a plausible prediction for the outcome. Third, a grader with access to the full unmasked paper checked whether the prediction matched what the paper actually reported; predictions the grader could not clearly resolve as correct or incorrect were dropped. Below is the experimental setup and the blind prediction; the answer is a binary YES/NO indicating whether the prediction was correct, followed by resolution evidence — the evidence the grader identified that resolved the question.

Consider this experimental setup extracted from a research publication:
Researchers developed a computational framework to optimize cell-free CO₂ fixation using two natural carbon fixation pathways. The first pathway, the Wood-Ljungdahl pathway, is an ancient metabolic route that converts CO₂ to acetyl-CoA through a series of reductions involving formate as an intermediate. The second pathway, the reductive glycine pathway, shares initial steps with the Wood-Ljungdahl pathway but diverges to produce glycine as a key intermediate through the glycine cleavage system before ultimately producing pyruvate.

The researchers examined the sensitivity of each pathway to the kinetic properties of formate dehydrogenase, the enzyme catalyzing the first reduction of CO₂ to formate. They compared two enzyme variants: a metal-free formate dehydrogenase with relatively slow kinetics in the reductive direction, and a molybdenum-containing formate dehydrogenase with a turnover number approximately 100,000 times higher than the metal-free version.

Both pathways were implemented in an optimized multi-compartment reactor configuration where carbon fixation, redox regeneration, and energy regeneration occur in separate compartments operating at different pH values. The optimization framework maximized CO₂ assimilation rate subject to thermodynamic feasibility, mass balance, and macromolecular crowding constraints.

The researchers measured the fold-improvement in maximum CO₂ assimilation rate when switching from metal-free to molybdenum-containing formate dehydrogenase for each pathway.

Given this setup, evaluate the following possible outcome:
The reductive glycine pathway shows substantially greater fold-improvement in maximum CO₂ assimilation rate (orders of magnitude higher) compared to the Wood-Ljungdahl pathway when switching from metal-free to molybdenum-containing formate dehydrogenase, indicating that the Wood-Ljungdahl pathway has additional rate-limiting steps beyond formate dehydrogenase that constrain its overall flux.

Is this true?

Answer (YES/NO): YES